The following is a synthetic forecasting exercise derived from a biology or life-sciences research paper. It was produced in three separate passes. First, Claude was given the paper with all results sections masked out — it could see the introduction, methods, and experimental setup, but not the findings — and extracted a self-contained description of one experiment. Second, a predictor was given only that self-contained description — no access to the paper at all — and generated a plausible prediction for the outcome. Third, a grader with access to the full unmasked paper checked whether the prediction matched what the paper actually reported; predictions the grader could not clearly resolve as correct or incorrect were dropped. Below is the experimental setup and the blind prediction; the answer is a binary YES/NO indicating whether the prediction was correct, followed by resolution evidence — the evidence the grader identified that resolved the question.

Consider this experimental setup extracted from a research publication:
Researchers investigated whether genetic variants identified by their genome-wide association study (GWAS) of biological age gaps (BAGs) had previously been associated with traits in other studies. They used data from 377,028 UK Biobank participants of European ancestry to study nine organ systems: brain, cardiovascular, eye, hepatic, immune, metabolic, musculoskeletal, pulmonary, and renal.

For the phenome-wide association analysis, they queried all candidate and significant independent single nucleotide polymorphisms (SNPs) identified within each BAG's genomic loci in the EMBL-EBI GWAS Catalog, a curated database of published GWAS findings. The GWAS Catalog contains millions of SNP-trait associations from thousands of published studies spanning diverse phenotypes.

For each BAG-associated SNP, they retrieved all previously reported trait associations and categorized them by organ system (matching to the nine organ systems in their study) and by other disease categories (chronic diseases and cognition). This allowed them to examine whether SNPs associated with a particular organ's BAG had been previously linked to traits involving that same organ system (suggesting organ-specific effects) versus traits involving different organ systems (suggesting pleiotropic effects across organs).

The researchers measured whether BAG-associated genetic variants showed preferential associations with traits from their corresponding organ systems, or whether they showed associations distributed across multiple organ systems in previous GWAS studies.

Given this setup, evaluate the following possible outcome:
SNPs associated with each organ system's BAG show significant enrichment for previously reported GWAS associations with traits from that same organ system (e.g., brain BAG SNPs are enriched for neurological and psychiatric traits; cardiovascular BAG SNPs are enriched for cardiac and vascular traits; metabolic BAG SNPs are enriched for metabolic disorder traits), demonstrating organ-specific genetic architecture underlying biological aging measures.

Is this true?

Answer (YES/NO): YES